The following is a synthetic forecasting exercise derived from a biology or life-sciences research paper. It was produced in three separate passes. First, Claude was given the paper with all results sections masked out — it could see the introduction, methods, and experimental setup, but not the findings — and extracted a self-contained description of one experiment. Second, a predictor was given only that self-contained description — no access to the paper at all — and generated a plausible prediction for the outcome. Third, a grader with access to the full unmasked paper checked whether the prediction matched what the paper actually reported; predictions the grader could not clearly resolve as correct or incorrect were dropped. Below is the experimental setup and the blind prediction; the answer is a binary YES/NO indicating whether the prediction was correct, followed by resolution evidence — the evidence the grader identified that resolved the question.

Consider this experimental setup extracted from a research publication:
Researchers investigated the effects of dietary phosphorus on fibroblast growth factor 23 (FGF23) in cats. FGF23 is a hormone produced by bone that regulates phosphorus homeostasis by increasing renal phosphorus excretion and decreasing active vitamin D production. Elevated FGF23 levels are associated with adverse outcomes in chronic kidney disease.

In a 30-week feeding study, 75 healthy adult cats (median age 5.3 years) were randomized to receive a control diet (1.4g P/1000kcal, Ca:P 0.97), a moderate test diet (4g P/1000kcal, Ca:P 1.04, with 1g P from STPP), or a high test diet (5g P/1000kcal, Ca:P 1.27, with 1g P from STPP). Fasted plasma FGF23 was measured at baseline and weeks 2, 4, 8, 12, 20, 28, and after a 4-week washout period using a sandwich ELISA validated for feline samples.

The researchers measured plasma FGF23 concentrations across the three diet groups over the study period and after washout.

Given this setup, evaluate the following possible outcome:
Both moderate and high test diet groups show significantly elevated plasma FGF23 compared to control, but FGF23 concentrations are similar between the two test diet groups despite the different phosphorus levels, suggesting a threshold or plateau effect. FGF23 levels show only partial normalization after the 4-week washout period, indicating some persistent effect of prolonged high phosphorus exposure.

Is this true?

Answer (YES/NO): NO